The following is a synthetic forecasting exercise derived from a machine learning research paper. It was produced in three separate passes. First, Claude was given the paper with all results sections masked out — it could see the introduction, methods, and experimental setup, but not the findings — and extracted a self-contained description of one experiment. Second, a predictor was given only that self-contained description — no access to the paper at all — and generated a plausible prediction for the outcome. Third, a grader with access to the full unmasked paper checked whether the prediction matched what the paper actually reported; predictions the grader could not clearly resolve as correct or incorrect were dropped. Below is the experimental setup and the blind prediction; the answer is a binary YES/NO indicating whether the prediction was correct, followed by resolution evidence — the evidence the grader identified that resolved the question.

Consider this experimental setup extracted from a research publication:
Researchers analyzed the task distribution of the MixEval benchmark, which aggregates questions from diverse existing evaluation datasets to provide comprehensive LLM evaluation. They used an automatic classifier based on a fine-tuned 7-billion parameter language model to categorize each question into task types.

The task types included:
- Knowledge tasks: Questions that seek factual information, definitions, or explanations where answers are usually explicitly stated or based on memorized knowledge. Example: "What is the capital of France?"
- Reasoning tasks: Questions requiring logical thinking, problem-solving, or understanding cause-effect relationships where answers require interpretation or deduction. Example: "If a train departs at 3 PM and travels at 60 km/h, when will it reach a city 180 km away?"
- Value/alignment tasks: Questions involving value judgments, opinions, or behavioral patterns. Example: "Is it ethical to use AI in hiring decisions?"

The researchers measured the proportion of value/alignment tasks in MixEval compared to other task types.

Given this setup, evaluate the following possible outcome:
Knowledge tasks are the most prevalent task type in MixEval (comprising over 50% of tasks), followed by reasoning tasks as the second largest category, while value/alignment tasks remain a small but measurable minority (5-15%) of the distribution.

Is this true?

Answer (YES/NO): NO